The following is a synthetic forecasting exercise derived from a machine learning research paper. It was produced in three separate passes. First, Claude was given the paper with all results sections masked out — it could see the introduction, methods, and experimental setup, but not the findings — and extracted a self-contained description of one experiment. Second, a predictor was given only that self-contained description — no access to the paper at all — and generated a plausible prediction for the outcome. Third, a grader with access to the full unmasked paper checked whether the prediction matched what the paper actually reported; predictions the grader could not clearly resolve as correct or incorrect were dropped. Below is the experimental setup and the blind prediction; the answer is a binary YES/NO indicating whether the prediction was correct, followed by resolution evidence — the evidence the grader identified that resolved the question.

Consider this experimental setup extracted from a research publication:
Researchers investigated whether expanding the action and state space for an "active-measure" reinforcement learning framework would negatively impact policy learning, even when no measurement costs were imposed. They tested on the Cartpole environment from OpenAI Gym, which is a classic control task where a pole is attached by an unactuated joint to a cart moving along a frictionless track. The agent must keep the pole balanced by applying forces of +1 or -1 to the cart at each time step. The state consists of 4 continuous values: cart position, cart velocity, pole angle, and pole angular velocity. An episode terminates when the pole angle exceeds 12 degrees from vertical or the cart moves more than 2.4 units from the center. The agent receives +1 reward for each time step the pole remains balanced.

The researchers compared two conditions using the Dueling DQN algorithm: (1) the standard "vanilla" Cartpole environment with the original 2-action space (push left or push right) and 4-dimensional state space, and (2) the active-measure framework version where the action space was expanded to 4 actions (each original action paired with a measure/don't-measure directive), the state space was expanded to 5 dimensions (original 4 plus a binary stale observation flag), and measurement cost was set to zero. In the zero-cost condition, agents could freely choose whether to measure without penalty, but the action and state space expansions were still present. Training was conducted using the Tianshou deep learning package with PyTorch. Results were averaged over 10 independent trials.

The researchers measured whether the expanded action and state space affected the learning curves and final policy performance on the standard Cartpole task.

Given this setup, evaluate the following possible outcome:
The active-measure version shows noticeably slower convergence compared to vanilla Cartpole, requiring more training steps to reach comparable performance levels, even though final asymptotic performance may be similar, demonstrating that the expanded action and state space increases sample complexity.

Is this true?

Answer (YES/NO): NO